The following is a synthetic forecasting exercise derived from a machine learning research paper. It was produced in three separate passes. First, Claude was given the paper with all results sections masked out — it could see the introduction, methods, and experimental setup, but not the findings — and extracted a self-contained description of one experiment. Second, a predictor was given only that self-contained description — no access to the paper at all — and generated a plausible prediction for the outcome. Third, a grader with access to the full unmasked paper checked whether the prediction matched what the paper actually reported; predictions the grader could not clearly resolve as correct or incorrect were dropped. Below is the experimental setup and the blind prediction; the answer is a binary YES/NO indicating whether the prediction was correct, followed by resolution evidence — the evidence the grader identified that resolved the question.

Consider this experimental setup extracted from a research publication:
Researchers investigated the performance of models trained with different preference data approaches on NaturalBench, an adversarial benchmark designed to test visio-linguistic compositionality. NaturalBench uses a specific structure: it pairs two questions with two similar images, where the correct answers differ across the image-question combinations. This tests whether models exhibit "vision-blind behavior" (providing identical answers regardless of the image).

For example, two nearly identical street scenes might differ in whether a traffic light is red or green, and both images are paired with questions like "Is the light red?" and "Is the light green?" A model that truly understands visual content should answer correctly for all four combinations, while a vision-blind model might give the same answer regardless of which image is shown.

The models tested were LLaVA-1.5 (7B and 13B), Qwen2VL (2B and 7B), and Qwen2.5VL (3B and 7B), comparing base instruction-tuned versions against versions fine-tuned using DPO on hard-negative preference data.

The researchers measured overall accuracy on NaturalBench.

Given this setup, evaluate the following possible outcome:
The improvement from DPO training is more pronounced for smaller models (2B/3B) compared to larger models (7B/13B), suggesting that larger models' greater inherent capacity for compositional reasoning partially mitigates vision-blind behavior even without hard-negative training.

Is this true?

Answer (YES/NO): NO